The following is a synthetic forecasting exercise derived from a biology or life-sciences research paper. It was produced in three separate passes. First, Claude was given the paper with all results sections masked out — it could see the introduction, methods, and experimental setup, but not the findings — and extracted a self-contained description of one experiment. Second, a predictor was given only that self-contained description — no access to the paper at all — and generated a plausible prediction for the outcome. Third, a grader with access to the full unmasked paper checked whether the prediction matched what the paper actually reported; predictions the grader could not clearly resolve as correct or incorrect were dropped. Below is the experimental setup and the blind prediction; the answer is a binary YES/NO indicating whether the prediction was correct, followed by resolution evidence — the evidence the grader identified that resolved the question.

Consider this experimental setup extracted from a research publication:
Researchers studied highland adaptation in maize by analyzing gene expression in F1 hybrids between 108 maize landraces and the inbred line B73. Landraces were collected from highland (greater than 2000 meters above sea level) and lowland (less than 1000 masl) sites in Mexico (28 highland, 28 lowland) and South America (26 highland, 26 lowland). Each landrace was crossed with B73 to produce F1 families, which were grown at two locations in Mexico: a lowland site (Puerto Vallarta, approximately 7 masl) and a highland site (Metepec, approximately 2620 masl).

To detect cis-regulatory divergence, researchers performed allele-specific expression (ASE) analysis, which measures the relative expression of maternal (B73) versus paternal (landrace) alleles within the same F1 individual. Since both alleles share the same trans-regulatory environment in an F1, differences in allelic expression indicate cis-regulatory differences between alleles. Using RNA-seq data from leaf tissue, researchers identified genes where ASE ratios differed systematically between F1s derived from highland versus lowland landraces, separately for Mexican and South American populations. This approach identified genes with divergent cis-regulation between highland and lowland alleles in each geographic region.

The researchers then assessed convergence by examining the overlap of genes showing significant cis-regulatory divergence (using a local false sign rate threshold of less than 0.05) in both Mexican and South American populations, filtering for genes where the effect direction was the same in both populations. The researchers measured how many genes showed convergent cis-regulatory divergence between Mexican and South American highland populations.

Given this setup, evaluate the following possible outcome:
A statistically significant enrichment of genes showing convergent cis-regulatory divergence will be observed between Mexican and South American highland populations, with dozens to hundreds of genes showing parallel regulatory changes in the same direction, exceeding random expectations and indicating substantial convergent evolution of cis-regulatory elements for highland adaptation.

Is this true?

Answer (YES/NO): NO